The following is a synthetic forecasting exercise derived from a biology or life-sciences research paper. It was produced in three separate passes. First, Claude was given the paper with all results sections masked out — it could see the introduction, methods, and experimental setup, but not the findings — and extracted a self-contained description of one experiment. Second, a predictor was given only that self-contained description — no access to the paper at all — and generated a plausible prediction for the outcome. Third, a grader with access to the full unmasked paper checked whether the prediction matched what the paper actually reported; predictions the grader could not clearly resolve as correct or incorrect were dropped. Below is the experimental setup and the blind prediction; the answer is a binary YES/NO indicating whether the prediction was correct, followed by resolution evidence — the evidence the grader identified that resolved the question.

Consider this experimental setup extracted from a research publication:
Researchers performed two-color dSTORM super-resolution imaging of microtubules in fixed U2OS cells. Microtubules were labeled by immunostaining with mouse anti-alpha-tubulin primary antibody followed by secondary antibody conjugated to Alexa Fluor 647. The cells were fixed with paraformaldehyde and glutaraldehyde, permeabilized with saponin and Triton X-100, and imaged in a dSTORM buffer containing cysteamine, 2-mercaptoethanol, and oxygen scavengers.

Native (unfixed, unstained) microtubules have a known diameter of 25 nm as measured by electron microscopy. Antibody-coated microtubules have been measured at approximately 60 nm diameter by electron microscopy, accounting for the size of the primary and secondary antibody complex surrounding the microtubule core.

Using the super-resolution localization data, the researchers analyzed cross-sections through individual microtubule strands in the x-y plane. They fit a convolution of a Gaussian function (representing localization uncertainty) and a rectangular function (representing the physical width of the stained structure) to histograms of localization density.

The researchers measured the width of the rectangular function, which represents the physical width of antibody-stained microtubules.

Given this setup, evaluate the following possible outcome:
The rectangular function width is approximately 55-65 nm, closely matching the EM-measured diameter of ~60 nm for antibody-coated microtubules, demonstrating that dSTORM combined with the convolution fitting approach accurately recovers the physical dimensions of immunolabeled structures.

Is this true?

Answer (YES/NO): NO